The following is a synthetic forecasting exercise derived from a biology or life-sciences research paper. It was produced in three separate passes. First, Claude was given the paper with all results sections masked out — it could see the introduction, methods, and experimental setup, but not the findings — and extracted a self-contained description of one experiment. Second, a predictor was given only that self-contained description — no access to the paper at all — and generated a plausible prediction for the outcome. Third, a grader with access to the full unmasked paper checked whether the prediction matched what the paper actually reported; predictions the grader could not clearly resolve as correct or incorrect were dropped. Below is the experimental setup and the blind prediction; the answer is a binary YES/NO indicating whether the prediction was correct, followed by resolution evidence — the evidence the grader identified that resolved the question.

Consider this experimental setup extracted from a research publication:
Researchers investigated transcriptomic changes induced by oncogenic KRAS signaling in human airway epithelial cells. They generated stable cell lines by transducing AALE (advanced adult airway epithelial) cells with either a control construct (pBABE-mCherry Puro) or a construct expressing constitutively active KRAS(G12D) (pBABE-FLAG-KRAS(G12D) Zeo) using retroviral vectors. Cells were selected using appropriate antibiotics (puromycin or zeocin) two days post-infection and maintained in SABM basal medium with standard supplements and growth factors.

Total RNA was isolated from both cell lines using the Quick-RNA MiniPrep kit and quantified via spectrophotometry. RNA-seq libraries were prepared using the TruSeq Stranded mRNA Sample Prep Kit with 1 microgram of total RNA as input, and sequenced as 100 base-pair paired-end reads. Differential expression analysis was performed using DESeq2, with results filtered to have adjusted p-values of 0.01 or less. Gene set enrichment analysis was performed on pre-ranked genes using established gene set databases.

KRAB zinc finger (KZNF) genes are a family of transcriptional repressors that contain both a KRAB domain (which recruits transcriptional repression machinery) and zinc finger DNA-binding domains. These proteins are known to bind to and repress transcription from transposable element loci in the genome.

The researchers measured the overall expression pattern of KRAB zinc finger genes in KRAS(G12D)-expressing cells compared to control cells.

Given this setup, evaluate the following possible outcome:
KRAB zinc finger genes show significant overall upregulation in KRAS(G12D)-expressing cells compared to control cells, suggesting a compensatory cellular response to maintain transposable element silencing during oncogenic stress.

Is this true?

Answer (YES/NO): NO